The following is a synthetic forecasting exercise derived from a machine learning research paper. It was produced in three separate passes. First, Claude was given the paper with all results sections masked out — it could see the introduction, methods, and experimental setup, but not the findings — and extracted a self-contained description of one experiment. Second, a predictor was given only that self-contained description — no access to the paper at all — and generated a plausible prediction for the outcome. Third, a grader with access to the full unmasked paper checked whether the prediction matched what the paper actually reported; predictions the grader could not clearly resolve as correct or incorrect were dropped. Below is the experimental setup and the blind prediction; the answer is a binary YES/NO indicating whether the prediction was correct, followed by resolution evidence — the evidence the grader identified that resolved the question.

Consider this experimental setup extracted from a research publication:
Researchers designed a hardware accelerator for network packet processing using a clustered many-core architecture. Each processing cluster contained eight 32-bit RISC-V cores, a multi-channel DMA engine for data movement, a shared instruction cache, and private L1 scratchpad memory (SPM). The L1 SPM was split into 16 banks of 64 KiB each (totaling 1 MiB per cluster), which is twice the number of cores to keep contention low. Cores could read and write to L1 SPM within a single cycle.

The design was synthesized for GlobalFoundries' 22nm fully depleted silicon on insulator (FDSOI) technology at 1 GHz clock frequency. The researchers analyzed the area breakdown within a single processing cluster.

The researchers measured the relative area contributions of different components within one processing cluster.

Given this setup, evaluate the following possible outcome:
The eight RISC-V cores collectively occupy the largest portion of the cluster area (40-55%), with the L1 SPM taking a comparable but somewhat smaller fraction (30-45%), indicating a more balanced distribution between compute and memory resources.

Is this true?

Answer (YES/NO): NO